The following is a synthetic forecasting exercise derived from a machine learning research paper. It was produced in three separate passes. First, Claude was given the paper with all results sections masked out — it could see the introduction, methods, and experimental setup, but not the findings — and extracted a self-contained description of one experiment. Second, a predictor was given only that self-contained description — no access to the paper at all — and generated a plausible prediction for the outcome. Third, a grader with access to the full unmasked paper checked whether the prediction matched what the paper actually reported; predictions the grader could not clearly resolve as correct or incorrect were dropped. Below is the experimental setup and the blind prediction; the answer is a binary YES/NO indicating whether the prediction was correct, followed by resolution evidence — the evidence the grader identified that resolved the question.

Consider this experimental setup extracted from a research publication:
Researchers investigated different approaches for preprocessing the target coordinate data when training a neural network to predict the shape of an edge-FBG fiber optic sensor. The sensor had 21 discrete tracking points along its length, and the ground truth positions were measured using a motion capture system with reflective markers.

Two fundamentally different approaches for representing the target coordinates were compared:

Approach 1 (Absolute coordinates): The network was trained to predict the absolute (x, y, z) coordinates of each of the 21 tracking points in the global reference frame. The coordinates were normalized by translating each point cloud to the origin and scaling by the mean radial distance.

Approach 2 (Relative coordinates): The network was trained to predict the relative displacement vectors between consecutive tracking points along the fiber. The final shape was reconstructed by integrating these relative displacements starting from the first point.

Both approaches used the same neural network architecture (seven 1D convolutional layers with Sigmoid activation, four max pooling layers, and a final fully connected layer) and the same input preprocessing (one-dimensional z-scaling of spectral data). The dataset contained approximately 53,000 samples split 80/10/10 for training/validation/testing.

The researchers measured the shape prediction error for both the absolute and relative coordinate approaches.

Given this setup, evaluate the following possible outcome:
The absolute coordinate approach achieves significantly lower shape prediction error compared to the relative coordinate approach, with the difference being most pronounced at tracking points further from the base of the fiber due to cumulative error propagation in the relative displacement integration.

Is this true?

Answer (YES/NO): NO